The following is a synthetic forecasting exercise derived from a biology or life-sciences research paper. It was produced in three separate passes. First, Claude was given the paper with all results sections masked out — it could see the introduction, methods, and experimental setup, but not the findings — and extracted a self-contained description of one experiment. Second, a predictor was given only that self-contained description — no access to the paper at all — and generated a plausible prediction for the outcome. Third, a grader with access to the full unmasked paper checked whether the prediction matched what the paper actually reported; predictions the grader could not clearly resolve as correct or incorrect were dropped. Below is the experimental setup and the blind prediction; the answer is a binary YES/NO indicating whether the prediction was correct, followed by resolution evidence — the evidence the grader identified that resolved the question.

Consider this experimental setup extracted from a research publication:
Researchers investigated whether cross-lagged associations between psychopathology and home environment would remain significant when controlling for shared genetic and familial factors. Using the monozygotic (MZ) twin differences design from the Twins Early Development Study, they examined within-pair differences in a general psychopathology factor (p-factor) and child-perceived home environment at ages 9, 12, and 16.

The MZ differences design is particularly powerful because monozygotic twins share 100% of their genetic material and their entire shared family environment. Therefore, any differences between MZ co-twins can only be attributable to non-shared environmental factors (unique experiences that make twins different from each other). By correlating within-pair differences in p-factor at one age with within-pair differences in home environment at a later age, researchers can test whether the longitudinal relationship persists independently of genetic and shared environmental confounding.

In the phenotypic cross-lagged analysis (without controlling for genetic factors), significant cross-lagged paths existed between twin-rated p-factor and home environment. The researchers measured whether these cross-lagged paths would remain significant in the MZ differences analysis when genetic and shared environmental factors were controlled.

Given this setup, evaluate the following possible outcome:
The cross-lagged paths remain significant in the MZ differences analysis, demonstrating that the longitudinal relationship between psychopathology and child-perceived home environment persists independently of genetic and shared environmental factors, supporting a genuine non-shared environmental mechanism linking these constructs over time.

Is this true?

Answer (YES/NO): NO